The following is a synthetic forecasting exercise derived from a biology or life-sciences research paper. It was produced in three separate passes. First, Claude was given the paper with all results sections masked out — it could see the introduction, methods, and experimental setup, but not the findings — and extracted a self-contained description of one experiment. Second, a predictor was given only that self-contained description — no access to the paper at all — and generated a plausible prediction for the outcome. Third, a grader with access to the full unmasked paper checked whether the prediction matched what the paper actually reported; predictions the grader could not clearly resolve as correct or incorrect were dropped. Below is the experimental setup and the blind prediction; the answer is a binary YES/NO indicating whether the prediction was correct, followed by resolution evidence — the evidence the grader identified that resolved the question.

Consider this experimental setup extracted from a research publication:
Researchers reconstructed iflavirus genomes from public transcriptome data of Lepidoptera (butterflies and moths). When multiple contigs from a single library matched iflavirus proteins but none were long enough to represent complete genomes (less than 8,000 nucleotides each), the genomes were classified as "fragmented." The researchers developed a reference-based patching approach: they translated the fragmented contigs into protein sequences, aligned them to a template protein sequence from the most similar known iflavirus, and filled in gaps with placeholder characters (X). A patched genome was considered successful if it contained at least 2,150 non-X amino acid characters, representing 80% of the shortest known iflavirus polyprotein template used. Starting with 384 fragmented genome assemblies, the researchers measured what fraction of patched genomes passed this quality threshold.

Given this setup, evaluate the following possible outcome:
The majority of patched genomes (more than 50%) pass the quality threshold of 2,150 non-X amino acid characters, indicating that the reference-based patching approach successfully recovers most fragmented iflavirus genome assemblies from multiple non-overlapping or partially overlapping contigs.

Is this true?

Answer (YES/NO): YES